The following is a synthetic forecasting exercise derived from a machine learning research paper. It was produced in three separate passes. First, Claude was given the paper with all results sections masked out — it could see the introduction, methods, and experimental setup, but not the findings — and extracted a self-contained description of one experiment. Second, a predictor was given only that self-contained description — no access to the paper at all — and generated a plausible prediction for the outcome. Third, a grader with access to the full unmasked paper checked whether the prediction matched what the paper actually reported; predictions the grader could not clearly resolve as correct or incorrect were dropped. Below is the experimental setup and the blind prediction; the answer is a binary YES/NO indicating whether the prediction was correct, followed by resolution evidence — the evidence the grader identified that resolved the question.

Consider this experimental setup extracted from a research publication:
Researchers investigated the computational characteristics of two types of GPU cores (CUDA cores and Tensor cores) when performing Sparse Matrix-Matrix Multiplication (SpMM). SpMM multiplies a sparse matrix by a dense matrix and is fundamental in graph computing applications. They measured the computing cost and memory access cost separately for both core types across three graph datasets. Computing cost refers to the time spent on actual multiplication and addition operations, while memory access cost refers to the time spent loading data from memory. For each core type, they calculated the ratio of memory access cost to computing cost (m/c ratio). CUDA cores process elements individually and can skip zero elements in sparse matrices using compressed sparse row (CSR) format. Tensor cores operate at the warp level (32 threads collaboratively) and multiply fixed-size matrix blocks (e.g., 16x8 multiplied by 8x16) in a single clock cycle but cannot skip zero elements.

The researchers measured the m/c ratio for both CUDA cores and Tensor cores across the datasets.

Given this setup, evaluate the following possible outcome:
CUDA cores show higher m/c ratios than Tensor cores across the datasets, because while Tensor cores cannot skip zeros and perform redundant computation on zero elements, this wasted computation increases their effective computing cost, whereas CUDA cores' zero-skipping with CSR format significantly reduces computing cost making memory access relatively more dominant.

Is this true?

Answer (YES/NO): NO